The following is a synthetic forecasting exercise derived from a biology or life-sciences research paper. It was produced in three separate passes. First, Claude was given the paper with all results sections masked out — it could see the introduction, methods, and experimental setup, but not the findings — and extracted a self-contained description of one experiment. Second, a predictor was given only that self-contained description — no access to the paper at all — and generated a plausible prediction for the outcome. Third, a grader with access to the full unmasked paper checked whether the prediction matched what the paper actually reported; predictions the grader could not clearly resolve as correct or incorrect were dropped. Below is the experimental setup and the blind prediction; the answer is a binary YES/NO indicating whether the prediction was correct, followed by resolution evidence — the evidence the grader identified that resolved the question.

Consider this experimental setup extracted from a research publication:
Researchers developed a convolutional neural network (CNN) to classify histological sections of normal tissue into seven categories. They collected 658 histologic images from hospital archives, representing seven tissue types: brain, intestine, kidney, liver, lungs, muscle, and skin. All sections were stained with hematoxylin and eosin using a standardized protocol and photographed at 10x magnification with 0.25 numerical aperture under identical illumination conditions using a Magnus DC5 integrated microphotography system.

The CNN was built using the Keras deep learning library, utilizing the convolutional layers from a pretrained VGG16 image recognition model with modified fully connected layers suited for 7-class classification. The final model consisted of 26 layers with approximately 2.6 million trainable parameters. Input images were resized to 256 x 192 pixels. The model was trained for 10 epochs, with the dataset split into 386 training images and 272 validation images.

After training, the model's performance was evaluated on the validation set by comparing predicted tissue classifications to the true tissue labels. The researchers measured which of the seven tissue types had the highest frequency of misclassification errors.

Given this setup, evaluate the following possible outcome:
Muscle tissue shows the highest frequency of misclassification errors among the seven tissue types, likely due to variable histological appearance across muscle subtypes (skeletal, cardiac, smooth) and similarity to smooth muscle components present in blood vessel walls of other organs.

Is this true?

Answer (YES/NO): NO